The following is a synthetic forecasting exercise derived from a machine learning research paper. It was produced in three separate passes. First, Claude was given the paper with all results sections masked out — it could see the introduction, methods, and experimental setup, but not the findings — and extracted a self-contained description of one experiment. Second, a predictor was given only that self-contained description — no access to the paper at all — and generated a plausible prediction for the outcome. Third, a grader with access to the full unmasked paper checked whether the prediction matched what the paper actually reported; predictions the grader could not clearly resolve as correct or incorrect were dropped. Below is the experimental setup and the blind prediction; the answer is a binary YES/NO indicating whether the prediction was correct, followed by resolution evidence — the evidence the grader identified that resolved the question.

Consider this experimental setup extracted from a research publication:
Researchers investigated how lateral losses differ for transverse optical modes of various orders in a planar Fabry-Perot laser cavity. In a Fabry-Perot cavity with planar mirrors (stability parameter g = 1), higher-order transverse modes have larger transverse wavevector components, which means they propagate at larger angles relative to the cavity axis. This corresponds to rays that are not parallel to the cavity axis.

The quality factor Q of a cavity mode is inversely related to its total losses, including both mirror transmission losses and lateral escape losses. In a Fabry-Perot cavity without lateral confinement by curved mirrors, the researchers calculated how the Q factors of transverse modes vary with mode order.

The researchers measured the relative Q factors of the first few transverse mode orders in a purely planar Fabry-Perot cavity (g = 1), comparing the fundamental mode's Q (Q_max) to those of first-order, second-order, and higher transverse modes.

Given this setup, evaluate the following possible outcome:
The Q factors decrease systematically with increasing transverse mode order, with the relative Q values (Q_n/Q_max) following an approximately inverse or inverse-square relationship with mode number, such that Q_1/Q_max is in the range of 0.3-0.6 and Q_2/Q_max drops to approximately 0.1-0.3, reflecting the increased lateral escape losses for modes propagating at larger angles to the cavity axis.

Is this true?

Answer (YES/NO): NO